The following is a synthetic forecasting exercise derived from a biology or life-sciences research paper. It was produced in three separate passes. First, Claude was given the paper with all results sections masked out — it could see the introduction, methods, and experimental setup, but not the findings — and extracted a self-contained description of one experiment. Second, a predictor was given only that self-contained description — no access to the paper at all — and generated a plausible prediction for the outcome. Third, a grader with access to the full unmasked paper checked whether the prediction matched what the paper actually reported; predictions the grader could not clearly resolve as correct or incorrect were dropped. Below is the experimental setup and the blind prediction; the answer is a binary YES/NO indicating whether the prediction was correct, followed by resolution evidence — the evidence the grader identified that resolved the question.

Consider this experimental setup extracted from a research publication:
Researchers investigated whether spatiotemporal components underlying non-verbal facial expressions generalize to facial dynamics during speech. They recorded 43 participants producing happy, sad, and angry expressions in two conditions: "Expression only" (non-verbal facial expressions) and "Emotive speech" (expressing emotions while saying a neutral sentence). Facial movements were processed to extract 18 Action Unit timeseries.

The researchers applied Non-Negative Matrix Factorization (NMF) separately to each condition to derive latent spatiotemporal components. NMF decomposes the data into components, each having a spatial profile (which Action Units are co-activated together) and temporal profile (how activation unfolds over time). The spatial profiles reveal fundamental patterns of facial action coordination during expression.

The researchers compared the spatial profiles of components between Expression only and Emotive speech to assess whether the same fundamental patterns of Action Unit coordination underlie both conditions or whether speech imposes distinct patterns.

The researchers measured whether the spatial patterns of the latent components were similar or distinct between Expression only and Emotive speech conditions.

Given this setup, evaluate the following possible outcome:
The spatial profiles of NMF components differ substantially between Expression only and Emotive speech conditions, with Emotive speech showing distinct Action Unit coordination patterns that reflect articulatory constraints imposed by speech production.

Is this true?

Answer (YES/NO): YES